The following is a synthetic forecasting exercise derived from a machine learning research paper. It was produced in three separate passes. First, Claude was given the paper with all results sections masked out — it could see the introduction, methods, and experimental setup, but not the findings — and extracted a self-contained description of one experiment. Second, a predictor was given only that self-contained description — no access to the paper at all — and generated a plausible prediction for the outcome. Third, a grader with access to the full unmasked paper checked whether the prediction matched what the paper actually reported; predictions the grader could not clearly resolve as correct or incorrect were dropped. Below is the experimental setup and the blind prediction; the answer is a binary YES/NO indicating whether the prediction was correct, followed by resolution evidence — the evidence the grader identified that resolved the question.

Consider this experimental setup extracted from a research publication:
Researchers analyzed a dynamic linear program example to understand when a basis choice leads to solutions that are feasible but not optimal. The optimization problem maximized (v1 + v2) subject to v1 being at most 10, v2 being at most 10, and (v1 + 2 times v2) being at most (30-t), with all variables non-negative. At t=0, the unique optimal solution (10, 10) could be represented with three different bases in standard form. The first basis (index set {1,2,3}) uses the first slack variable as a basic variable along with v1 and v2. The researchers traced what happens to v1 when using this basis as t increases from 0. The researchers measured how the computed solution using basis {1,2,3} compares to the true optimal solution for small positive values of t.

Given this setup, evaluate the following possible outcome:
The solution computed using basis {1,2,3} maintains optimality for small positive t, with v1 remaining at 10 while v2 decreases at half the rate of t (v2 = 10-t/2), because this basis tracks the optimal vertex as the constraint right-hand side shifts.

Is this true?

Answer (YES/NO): NO